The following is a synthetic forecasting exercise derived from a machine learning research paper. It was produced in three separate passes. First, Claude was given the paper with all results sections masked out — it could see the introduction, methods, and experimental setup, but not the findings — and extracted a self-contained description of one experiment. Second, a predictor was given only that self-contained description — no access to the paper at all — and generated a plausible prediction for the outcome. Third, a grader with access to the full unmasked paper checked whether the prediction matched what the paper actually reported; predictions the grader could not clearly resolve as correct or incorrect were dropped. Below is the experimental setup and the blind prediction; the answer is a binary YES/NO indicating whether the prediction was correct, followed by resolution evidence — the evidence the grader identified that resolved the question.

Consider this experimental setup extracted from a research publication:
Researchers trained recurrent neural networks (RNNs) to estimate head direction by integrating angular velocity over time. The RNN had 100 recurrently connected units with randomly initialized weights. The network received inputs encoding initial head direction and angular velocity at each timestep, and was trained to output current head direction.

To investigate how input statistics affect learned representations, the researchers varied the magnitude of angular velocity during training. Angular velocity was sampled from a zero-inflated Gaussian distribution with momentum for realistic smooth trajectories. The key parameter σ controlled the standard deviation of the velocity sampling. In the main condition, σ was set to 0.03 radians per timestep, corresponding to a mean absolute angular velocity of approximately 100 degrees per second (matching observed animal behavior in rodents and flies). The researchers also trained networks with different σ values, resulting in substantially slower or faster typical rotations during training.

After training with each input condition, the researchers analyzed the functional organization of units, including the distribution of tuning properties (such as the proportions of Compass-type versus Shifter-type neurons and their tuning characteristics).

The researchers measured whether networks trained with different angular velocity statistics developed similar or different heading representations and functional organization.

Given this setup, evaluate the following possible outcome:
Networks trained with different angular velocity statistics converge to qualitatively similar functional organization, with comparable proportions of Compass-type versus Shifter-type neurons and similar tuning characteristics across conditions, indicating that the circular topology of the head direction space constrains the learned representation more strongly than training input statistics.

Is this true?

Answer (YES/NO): NO